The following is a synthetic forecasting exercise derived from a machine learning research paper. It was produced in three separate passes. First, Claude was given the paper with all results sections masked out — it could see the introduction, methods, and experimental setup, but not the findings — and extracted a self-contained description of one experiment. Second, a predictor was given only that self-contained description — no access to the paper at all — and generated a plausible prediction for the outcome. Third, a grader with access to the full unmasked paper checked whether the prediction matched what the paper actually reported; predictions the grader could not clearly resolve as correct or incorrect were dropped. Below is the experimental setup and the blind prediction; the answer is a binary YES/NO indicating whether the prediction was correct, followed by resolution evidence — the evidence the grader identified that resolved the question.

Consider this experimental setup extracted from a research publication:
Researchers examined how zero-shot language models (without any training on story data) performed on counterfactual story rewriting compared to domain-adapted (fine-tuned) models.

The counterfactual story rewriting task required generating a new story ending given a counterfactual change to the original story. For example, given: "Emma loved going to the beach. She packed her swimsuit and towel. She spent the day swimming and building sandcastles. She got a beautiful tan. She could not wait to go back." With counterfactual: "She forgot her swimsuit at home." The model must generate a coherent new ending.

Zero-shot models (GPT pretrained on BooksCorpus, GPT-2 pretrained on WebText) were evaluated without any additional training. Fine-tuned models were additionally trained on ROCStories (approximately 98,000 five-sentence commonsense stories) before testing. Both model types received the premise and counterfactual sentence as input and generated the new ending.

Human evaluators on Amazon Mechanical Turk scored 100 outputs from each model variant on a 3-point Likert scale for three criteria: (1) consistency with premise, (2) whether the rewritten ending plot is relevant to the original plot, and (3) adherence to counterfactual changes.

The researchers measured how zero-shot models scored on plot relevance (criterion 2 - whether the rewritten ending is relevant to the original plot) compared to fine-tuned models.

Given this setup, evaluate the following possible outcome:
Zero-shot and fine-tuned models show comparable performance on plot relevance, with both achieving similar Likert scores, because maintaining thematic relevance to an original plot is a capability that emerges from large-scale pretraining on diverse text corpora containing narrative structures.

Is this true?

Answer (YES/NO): NO